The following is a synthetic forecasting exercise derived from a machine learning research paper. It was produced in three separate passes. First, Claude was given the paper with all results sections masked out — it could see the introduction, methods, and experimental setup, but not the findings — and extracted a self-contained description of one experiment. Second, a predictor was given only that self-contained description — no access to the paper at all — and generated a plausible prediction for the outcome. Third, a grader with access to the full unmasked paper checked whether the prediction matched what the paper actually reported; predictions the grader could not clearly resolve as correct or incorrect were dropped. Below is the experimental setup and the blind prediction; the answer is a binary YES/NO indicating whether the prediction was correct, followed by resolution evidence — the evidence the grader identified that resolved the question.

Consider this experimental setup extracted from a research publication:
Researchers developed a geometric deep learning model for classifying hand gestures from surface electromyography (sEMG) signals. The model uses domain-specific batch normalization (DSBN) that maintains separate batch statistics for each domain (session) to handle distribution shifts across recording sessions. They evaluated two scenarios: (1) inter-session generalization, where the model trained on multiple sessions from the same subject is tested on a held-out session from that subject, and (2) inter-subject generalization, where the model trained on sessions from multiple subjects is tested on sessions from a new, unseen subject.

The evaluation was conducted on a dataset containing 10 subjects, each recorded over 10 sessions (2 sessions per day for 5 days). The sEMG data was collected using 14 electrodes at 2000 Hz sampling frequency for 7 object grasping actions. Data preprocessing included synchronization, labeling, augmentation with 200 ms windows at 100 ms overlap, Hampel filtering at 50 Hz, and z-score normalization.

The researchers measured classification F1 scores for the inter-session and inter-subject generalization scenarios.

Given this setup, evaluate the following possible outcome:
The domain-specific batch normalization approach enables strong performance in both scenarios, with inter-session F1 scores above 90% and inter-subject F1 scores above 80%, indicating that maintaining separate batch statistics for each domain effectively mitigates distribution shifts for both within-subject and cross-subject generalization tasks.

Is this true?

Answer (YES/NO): NO